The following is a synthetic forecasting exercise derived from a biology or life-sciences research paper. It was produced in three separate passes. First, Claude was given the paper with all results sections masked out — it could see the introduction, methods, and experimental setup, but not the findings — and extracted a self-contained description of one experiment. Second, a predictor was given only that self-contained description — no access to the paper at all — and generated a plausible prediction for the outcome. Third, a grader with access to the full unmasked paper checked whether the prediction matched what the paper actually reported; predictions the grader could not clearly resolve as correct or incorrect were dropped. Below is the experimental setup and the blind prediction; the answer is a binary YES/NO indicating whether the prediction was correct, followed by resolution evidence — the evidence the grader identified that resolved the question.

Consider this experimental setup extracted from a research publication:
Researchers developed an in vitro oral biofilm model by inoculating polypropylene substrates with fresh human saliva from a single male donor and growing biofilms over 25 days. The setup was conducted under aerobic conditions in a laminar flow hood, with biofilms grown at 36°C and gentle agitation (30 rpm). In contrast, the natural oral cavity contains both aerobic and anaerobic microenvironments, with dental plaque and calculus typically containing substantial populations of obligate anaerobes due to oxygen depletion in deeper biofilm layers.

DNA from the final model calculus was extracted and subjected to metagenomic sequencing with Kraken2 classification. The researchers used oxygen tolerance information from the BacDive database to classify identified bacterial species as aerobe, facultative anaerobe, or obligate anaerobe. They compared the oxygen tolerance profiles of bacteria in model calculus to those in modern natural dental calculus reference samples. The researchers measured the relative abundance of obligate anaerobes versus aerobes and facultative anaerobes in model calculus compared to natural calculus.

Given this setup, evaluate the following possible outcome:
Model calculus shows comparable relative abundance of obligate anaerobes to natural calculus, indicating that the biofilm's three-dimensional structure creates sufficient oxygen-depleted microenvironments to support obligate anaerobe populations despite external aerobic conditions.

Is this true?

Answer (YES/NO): NO